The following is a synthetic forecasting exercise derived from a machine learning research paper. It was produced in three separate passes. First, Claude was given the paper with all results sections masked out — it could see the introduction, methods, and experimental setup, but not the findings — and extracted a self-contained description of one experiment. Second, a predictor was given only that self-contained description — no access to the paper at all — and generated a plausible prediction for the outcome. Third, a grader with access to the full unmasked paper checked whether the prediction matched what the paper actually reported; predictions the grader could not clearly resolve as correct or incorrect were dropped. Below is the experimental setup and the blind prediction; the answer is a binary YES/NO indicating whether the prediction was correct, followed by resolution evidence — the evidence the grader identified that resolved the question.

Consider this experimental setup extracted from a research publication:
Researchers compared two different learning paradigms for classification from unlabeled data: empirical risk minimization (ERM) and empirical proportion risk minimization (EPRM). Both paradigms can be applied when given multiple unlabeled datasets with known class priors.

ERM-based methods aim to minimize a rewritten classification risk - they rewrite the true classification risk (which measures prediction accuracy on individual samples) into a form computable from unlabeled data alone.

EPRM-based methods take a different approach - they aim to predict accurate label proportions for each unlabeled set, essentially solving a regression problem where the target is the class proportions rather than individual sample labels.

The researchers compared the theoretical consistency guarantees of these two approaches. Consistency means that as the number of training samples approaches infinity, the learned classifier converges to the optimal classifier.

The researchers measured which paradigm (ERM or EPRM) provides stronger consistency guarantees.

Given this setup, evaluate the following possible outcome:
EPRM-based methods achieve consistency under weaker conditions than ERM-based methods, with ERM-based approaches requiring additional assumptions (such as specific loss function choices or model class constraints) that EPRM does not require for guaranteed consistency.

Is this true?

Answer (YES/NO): NO